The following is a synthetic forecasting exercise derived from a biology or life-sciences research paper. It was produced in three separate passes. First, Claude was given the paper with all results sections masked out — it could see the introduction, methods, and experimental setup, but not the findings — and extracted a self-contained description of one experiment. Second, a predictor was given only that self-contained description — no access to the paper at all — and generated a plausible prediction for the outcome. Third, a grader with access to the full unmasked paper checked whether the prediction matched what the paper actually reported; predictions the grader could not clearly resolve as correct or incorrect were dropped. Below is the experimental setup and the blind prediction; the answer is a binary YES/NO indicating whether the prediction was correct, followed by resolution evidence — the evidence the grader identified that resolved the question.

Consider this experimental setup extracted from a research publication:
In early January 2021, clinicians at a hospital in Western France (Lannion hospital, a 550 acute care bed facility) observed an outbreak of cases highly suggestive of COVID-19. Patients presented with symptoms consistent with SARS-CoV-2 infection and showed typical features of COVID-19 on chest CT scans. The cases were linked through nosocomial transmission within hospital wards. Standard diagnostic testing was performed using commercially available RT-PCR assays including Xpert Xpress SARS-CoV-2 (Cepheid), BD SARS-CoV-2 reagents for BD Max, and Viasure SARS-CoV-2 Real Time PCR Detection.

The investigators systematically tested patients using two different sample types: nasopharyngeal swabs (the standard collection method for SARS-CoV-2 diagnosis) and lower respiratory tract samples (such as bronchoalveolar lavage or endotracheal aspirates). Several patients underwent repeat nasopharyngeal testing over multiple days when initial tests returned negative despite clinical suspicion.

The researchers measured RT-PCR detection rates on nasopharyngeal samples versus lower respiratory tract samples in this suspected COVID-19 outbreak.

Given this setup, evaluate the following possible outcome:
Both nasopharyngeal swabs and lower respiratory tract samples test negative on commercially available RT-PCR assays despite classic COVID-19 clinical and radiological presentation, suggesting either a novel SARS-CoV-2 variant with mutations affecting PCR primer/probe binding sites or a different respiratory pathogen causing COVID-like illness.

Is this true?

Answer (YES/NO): NO